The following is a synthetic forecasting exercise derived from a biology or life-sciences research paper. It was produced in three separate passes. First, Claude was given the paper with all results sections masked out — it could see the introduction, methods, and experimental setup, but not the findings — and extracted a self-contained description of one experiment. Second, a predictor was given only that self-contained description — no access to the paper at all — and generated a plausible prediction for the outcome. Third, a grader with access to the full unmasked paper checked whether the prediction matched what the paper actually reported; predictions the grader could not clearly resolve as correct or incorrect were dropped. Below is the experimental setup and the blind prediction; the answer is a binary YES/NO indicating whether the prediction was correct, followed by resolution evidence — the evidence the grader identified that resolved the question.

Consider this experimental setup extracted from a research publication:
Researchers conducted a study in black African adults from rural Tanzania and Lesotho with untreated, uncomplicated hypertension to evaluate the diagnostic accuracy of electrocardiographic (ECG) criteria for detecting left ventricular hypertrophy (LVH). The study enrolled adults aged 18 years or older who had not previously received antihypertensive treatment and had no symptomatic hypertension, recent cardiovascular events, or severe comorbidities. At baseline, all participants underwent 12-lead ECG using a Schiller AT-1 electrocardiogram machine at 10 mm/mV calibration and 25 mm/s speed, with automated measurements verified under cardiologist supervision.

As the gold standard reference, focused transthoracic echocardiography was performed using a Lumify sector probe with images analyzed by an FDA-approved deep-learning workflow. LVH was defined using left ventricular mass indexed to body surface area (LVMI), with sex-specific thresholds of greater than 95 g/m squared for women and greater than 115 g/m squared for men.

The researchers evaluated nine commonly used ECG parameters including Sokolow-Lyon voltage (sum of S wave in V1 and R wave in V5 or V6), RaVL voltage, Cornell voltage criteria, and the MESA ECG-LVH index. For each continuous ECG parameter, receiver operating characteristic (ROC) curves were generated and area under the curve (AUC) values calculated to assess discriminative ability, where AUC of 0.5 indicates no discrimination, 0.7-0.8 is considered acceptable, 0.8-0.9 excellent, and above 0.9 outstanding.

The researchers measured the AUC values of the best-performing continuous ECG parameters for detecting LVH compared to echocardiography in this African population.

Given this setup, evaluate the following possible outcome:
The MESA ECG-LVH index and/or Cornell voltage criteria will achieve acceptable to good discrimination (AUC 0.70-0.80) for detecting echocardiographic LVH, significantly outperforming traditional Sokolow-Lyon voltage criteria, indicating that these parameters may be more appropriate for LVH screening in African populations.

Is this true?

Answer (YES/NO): NO